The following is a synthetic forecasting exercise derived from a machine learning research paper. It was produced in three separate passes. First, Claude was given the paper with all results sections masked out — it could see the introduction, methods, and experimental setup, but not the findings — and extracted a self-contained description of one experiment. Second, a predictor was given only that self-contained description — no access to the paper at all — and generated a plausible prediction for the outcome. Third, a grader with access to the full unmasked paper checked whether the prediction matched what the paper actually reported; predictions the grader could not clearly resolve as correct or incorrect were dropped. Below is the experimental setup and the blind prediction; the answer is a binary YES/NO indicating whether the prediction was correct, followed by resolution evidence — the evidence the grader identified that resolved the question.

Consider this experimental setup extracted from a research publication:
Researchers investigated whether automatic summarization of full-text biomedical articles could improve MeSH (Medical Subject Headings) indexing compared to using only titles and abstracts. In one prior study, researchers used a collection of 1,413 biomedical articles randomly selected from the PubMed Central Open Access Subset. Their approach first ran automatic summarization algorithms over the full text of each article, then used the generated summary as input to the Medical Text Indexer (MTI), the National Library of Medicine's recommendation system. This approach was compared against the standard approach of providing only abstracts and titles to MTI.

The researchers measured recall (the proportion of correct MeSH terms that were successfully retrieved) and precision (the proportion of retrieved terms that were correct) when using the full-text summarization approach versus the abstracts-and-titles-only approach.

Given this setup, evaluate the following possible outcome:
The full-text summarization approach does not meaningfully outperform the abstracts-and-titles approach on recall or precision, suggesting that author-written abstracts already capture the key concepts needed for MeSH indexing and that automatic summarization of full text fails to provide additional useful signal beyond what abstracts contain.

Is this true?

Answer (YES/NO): NO